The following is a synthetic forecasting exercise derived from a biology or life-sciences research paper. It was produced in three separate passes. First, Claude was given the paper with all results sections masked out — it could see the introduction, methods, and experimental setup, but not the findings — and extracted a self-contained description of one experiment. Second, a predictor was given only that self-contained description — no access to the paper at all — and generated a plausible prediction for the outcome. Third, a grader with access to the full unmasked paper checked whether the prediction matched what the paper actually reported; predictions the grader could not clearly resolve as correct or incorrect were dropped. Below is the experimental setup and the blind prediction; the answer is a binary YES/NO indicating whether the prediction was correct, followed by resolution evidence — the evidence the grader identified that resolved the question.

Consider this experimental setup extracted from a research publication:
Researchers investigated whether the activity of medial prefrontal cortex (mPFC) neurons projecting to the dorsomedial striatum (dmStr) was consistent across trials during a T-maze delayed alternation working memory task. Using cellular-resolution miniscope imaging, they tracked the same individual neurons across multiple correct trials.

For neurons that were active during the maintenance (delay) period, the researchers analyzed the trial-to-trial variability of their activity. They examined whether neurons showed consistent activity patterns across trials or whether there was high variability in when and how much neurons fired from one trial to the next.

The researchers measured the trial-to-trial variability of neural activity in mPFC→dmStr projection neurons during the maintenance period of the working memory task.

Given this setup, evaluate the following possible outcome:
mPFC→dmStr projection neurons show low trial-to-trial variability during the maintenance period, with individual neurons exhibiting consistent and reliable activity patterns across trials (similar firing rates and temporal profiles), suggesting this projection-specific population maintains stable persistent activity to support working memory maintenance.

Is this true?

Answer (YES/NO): NO